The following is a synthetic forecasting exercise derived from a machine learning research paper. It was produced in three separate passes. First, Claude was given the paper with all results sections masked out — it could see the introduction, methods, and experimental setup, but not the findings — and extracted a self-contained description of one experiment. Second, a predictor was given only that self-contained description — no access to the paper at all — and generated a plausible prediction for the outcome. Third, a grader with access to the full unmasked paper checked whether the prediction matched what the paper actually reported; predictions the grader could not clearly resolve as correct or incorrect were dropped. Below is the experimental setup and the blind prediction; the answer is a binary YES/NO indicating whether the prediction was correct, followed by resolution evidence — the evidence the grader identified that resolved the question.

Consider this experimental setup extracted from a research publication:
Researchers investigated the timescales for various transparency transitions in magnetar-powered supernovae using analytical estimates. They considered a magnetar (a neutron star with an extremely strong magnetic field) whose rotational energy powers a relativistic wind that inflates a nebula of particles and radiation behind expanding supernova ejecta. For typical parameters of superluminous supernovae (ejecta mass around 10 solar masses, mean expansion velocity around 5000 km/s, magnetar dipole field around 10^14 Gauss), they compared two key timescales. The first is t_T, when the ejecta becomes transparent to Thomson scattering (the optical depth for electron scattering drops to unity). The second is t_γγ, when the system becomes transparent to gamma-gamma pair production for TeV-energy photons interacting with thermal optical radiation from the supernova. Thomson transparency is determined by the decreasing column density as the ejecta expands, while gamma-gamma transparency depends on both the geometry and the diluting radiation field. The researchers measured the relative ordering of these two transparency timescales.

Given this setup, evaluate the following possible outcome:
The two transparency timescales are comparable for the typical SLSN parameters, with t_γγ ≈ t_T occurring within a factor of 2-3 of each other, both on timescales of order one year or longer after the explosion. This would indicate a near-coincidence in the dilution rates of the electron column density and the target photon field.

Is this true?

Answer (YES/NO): NO